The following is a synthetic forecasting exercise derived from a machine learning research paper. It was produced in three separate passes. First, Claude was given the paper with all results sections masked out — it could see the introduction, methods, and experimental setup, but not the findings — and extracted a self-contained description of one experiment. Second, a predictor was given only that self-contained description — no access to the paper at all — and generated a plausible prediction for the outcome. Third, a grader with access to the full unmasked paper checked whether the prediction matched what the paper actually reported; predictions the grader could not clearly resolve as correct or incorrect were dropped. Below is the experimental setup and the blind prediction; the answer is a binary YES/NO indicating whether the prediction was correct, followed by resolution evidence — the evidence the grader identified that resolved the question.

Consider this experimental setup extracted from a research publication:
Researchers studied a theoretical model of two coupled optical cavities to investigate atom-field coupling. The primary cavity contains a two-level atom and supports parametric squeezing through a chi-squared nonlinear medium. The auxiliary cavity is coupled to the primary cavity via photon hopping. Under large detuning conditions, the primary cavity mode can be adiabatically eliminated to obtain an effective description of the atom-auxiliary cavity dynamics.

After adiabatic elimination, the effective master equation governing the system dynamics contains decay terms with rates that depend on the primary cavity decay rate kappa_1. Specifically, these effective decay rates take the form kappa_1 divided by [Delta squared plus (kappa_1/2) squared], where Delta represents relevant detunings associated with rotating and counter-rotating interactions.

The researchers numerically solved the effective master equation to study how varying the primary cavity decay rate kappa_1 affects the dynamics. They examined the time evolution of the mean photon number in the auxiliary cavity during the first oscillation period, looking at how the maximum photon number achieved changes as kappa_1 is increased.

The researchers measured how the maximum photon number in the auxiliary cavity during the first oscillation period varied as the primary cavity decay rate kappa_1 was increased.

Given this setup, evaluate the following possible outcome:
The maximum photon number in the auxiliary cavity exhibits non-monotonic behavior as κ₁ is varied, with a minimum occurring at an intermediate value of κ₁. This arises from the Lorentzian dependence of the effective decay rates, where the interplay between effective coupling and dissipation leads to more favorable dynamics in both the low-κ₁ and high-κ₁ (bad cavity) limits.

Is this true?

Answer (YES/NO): NO